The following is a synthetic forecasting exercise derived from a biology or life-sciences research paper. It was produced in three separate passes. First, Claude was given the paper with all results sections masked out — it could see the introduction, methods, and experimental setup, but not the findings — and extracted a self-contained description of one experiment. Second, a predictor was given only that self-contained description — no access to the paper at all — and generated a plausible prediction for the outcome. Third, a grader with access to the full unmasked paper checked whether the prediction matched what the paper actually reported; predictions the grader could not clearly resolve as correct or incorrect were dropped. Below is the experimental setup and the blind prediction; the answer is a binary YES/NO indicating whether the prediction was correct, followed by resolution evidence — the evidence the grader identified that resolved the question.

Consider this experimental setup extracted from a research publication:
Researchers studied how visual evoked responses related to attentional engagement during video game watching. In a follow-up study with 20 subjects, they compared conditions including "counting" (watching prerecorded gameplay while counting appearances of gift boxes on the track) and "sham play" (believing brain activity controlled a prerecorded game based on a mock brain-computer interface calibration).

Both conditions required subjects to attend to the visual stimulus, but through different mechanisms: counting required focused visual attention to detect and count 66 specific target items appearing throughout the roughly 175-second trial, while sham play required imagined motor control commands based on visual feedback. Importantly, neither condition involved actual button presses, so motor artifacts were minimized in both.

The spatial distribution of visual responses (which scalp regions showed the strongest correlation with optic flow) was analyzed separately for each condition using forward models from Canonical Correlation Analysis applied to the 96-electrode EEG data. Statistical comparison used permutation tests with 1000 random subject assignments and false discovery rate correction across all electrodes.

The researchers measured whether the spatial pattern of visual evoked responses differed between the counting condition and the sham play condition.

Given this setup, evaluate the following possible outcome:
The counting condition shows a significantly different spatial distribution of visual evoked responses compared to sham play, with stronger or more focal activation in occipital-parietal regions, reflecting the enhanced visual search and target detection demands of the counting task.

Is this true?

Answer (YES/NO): NO